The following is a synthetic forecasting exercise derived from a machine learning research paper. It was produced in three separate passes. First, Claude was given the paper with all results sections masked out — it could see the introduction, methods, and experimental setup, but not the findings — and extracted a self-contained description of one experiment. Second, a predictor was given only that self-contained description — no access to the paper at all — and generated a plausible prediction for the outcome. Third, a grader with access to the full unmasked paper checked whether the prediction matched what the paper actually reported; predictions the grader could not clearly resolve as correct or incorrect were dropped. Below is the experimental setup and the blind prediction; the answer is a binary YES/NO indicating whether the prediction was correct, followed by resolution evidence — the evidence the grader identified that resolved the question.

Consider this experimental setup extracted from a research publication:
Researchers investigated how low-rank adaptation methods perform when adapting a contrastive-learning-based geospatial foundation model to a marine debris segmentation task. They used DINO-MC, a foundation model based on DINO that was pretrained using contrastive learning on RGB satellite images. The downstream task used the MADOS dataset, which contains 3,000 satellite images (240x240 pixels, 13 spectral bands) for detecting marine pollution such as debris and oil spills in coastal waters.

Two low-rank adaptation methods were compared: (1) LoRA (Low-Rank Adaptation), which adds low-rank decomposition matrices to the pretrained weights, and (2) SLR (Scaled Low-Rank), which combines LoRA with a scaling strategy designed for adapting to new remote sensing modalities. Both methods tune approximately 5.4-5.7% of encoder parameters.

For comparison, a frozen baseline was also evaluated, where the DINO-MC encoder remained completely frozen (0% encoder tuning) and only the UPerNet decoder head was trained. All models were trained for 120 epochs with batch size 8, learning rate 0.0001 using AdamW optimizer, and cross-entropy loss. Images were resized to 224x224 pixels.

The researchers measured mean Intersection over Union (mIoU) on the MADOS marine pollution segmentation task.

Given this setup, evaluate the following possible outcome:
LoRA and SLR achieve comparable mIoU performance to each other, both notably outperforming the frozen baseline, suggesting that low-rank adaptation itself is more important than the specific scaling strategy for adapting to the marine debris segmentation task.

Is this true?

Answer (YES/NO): NO